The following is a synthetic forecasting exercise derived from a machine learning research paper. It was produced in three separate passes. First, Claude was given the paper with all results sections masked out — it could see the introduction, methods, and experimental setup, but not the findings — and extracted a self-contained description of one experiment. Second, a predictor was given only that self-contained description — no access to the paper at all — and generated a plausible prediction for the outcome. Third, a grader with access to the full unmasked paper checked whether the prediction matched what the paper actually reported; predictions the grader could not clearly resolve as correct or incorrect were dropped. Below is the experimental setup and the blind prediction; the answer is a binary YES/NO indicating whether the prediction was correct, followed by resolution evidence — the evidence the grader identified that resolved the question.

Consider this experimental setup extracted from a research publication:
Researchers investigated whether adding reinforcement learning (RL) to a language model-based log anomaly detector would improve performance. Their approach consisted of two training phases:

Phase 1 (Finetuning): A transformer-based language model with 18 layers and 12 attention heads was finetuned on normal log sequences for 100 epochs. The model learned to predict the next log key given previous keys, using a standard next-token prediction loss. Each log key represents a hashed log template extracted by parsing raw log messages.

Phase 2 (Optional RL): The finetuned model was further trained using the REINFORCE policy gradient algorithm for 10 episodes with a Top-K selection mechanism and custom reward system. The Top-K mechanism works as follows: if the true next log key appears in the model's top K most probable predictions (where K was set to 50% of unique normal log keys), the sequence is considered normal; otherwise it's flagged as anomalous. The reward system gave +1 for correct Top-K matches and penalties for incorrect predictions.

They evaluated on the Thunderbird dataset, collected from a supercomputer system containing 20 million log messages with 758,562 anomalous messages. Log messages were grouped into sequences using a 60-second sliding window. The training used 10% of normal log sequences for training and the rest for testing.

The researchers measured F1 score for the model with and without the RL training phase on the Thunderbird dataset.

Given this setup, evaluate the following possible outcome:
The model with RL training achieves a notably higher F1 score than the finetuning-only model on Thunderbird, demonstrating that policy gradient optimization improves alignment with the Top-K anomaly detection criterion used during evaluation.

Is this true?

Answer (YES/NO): YES